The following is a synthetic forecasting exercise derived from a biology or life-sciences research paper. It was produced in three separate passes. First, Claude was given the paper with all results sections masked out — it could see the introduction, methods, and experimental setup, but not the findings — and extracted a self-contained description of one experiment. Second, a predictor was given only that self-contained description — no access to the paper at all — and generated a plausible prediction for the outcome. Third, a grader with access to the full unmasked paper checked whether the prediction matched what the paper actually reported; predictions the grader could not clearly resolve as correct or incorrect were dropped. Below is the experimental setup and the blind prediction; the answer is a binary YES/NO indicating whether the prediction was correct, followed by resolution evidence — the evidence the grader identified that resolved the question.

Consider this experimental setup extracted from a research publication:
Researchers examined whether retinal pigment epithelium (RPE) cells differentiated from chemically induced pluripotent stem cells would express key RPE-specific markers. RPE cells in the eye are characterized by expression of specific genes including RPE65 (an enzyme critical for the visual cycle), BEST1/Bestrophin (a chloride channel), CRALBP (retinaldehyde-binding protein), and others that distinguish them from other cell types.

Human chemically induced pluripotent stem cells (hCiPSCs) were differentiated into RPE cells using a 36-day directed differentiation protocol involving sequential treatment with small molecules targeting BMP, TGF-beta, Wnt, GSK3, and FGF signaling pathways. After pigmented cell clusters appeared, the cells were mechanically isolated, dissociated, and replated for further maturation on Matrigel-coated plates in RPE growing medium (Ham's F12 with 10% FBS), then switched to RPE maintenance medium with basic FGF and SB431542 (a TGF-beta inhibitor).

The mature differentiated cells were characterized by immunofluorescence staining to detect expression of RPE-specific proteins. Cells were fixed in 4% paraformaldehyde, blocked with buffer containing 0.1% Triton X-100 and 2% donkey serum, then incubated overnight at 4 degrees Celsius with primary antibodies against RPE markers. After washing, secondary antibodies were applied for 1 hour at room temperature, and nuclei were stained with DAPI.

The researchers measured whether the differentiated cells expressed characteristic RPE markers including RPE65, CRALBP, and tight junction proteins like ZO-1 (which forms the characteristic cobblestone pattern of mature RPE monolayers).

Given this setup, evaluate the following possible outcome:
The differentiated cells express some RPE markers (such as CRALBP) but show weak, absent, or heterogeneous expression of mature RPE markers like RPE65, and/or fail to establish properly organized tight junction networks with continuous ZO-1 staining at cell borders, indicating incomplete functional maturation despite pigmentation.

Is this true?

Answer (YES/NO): NO